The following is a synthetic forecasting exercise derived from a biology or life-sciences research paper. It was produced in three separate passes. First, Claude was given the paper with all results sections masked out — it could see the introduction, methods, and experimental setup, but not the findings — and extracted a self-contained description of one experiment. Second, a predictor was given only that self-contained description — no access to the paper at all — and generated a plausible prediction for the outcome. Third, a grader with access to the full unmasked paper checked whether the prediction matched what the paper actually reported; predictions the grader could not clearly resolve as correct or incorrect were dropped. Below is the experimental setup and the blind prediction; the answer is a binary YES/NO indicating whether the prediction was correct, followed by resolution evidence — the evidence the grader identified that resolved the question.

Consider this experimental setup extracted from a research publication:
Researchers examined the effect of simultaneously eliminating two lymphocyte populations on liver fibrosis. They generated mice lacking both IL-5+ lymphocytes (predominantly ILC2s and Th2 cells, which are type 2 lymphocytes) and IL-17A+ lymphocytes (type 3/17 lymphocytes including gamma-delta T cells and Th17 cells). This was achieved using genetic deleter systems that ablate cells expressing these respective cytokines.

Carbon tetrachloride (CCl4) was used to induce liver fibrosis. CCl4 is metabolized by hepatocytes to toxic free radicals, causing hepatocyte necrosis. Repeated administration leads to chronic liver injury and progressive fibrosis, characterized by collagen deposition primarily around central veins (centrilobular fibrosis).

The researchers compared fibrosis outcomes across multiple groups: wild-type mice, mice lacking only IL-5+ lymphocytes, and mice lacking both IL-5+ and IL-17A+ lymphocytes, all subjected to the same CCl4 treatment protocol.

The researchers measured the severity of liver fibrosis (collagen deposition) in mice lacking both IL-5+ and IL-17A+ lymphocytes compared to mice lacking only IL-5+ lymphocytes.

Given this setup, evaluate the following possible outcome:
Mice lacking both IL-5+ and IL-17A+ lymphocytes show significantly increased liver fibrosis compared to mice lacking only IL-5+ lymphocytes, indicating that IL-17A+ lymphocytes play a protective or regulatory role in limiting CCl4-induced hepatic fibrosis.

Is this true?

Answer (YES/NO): NO